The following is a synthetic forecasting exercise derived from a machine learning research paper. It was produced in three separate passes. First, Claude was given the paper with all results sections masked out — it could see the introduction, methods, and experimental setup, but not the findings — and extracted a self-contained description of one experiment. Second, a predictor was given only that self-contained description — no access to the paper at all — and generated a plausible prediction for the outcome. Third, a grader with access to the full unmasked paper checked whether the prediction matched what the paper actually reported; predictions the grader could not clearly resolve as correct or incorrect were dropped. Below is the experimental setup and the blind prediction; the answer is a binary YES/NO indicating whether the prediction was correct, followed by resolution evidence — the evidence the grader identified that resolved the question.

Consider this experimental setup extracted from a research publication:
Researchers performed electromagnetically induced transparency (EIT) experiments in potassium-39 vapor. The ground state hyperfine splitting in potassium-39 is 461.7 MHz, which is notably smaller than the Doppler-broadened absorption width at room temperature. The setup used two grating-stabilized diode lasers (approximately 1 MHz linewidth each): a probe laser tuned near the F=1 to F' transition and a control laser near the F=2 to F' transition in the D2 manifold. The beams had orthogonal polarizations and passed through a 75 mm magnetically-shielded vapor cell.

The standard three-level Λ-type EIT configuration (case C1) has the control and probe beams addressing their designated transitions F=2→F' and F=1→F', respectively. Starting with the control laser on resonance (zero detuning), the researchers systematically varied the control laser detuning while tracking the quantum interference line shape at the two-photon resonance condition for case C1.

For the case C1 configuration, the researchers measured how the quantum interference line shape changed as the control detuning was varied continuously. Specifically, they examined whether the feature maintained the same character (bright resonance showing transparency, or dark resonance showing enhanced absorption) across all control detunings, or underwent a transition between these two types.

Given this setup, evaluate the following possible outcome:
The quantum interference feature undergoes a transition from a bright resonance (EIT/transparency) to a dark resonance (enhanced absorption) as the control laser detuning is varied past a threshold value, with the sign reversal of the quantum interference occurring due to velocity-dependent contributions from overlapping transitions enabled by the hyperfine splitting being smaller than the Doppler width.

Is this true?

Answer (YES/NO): NO